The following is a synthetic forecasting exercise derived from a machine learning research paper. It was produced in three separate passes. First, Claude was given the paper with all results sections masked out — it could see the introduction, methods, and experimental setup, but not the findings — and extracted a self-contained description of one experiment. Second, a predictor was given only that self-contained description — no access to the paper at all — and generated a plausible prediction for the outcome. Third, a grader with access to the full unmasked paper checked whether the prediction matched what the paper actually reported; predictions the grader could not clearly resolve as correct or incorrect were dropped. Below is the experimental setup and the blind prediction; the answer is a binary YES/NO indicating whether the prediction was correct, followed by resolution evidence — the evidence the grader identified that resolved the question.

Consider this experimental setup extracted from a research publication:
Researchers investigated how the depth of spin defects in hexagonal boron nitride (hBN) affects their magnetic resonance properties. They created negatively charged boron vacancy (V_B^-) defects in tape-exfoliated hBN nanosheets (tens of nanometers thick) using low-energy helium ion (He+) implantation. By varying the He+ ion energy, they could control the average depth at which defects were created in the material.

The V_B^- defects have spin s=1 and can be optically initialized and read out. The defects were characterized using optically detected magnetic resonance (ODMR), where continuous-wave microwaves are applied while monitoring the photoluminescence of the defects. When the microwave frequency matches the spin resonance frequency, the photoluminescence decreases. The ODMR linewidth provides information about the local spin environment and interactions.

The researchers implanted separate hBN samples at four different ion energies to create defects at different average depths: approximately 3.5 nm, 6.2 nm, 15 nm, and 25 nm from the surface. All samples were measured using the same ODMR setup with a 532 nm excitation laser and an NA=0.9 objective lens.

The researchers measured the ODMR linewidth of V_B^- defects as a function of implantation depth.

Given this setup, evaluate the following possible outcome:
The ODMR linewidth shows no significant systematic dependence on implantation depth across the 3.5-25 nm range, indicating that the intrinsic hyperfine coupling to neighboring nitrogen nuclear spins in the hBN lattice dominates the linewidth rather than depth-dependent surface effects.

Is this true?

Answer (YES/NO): YES